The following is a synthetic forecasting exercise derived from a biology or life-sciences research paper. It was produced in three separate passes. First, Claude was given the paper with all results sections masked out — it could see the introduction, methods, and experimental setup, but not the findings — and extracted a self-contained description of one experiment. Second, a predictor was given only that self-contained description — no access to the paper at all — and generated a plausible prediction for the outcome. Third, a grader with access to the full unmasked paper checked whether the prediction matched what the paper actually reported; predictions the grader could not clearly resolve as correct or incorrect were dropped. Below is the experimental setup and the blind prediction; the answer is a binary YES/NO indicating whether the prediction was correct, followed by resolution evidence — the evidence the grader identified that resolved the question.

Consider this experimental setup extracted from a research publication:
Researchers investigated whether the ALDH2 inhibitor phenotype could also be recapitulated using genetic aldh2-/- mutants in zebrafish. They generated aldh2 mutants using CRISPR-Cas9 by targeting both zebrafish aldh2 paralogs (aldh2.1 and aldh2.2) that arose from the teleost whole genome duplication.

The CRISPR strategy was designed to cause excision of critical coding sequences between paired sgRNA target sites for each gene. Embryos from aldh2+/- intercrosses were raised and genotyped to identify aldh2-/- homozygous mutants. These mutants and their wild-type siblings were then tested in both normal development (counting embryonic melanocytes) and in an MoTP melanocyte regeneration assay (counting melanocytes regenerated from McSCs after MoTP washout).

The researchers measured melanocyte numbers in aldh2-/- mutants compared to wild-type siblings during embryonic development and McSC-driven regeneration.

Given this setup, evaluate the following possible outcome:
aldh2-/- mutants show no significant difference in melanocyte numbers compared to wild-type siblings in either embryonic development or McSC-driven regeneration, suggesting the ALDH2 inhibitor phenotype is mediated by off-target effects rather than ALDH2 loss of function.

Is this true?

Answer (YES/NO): NO